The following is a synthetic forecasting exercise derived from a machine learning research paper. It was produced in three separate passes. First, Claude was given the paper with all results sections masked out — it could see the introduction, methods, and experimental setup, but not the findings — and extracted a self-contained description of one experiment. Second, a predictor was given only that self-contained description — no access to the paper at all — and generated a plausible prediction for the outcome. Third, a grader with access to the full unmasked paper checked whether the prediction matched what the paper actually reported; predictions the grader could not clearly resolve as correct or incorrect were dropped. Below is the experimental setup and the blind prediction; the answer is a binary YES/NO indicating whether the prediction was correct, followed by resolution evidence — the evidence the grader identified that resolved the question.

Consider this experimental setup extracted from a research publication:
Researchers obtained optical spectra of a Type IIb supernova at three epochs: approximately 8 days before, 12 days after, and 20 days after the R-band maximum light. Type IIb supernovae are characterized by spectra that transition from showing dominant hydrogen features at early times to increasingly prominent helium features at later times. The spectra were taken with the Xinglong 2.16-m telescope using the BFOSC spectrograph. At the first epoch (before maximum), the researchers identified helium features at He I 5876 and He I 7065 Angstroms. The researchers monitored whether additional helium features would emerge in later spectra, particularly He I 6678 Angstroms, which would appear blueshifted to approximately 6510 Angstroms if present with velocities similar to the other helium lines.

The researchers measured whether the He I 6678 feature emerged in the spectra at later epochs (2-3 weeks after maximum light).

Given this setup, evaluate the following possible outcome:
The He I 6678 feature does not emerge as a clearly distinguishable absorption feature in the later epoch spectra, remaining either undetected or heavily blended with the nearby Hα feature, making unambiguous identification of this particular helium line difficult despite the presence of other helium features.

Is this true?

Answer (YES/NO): NO